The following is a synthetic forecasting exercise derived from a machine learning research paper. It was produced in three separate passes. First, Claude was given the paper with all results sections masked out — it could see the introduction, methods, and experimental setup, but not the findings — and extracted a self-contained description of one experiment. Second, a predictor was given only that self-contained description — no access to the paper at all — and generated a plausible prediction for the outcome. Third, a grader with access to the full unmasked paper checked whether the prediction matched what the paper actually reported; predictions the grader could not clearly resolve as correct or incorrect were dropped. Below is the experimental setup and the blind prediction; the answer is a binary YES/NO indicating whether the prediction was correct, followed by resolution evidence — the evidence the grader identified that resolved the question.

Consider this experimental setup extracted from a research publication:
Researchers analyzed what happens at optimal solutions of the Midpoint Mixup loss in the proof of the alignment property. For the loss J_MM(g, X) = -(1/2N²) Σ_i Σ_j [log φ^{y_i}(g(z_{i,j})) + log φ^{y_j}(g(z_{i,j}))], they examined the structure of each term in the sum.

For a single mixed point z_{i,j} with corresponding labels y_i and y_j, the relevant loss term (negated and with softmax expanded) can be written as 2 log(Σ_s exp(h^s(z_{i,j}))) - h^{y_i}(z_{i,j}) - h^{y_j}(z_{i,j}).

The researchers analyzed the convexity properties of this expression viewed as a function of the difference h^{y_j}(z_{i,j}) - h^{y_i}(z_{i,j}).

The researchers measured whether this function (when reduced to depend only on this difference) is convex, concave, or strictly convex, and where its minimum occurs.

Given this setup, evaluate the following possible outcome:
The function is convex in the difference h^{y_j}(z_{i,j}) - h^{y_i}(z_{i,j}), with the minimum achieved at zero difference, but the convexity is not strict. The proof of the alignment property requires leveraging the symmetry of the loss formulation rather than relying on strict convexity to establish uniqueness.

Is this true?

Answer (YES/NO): NO